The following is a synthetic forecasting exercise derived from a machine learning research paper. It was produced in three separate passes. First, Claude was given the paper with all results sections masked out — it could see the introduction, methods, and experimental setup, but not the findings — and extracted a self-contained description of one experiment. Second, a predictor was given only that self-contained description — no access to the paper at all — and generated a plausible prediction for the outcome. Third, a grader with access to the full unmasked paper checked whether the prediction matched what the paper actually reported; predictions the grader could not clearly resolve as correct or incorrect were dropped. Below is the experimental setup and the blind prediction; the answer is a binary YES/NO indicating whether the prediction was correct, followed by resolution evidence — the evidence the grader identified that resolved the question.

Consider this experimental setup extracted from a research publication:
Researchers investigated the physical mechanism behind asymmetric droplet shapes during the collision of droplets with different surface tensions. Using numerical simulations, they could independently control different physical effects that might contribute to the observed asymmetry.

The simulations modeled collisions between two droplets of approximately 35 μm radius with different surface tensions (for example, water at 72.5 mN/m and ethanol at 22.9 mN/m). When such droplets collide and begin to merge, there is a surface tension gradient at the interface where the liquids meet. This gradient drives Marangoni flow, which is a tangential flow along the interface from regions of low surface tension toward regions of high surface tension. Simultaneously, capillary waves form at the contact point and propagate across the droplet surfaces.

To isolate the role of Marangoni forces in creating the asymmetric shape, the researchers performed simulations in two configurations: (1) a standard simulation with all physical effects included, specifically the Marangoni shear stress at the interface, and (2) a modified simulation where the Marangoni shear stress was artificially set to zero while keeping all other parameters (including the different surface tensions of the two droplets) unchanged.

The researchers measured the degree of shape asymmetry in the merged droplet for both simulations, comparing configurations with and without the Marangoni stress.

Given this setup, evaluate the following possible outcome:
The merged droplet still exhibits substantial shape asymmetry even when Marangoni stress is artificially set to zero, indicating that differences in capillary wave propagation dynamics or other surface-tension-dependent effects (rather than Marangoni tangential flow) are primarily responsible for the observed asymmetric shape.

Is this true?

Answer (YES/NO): YES